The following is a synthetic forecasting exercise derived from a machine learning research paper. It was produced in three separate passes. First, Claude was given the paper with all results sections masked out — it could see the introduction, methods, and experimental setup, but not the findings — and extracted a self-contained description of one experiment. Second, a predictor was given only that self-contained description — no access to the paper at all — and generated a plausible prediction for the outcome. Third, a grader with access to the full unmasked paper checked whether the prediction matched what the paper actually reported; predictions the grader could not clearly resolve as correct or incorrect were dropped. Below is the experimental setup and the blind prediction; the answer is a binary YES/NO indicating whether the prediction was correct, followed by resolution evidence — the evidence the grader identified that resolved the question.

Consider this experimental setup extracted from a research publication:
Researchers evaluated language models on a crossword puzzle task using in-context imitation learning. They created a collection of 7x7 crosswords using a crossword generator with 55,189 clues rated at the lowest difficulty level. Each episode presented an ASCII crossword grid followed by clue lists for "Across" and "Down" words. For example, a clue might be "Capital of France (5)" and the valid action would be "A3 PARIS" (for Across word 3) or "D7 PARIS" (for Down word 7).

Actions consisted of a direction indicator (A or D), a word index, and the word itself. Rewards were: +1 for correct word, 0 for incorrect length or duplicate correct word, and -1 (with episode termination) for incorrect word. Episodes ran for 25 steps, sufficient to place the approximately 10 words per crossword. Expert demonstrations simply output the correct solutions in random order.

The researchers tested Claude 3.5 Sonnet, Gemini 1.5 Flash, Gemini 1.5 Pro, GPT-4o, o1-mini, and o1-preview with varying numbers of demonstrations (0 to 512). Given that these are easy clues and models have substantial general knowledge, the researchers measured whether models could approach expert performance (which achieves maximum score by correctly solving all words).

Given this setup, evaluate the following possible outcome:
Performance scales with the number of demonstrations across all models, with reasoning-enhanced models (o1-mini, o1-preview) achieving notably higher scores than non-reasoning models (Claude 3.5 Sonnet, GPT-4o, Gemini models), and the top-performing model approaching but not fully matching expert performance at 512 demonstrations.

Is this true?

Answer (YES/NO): NO